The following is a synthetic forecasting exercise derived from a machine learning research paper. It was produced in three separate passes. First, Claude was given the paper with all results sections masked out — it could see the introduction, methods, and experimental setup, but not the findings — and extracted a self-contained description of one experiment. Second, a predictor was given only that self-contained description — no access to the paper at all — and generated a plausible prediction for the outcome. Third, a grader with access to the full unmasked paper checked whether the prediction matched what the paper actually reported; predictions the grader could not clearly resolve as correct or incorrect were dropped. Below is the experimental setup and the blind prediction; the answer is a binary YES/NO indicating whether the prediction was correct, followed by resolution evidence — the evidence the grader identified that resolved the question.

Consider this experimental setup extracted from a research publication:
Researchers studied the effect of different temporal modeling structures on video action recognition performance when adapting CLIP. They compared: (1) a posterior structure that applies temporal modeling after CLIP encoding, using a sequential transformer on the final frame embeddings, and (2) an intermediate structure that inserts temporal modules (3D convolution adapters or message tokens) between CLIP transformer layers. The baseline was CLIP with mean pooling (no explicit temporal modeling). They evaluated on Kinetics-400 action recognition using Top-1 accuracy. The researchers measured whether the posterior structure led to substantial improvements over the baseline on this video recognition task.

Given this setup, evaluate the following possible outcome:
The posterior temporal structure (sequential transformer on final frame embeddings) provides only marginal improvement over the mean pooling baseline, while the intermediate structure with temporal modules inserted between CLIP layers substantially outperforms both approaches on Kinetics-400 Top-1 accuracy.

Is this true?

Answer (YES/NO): YES